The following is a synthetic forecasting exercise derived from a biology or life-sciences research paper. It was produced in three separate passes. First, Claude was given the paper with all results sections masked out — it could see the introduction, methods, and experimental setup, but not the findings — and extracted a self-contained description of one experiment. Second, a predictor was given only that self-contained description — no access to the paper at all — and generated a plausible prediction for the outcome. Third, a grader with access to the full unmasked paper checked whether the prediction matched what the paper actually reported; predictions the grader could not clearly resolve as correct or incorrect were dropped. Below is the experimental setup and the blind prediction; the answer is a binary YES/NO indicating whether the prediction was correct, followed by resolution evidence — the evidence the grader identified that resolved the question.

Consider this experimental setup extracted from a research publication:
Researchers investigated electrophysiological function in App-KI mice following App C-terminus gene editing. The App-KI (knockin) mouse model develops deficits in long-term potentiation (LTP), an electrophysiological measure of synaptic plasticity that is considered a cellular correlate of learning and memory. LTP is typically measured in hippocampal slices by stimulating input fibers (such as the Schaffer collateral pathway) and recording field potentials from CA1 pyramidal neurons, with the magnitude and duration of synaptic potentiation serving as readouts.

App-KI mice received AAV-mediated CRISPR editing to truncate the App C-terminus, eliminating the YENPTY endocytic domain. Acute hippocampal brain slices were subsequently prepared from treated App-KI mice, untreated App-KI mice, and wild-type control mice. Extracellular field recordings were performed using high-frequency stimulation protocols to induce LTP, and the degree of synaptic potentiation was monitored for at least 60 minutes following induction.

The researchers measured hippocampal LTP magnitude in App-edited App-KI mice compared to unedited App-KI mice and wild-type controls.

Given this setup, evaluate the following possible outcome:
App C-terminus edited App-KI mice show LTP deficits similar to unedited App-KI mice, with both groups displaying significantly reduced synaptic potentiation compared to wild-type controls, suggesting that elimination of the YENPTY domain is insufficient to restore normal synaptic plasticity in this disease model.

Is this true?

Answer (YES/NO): NO